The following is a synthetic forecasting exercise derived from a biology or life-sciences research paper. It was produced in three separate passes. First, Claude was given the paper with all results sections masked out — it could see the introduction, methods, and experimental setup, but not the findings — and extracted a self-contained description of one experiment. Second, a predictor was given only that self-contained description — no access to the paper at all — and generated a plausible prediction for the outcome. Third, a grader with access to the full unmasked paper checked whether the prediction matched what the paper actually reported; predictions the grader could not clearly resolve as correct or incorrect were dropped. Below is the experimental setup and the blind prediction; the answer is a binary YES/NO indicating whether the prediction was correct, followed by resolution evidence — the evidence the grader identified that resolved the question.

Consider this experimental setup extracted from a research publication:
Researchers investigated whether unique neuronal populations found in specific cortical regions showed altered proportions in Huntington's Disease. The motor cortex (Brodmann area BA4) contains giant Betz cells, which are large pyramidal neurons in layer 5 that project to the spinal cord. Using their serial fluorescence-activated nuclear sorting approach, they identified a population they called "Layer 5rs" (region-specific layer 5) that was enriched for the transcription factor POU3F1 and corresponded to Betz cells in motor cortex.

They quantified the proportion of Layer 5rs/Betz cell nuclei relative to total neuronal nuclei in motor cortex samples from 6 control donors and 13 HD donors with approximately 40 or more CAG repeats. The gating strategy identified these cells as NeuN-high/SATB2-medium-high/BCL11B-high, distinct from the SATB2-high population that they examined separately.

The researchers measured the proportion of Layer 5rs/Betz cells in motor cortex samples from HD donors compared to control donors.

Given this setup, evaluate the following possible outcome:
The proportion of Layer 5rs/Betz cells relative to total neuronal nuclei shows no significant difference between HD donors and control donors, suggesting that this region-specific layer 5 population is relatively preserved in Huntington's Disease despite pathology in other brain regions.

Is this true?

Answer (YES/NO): YES